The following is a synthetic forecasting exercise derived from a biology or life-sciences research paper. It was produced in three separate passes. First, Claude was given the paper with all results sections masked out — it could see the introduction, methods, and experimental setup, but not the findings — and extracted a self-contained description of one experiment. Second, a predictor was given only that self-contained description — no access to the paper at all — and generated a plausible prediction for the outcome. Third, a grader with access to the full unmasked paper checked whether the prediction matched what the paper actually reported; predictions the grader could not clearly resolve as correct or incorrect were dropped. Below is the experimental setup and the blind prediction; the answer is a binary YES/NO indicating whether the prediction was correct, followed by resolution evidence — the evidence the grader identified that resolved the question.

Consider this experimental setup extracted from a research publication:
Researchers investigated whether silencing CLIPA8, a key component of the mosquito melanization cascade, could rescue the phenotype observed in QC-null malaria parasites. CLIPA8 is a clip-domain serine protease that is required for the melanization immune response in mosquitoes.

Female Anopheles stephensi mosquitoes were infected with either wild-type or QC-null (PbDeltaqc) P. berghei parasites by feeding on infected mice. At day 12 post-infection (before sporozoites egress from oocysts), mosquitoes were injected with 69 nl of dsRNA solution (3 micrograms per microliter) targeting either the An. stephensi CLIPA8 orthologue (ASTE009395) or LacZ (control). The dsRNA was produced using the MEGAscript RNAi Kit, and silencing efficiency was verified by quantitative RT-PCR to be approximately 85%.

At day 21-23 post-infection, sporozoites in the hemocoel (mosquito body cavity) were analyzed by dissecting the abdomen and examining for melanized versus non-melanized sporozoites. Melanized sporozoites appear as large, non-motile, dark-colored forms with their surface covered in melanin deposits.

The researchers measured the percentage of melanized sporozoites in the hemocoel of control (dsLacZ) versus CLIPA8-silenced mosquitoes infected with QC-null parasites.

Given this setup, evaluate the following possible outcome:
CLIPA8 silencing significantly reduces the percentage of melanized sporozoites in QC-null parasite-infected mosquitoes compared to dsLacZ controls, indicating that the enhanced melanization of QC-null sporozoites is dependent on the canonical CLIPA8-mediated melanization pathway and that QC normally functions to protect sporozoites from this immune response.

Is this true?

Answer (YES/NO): YES